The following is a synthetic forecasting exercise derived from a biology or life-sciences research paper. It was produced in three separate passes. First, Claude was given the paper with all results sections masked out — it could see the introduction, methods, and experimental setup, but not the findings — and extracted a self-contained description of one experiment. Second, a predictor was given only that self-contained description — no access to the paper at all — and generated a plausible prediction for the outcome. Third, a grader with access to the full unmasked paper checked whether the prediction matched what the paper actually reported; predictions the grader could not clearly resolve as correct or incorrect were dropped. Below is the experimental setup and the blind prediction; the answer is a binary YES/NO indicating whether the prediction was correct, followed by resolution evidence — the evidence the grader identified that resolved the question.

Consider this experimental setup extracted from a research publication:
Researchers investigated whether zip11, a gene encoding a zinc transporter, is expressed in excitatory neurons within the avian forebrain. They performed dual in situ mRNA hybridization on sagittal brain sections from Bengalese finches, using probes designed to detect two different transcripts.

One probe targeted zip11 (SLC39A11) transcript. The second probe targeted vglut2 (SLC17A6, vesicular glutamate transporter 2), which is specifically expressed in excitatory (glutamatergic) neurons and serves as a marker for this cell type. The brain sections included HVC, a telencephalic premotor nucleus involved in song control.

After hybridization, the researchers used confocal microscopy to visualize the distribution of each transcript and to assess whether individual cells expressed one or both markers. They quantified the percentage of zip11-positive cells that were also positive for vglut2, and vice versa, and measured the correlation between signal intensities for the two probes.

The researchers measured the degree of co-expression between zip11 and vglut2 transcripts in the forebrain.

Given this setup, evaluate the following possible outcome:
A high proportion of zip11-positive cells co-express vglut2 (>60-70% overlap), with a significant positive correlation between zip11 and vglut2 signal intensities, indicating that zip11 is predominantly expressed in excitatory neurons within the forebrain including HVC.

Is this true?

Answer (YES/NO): YES